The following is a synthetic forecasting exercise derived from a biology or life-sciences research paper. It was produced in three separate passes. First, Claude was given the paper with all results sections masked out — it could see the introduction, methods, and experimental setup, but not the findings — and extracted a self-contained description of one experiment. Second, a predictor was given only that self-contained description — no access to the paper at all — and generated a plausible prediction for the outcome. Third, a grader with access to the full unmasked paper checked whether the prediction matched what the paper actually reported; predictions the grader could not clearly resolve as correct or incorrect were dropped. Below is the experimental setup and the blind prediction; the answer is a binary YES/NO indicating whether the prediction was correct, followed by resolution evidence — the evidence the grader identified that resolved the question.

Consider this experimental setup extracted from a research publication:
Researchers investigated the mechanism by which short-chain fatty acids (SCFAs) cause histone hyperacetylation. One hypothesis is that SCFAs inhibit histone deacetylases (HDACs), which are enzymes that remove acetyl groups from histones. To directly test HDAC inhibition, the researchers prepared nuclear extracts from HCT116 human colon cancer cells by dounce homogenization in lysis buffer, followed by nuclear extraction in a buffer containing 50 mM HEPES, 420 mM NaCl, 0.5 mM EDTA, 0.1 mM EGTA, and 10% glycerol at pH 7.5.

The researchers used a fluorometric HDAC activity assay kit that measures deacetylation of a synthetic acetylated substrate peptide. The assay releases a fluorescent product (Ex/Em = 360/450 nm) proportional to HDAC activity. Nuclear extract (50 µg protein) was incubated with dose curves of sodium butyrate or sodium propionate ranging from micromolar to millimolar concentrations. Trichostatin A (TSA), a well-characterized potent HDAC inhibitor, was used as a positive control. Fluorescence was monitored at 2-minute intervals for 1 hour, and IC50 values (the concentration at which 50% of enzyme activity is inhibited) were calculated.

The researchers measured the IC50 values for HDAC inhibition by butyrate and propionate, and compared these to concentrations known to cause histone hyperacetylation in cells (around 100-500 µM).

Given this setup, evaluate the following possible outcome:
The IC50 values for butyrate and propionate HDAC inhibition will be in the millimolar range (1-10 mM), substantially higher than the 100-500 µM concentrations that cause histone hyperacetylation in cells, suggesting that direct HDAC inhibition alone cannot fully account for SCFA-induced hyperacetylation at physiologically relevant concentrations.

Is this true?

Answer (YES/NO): NO